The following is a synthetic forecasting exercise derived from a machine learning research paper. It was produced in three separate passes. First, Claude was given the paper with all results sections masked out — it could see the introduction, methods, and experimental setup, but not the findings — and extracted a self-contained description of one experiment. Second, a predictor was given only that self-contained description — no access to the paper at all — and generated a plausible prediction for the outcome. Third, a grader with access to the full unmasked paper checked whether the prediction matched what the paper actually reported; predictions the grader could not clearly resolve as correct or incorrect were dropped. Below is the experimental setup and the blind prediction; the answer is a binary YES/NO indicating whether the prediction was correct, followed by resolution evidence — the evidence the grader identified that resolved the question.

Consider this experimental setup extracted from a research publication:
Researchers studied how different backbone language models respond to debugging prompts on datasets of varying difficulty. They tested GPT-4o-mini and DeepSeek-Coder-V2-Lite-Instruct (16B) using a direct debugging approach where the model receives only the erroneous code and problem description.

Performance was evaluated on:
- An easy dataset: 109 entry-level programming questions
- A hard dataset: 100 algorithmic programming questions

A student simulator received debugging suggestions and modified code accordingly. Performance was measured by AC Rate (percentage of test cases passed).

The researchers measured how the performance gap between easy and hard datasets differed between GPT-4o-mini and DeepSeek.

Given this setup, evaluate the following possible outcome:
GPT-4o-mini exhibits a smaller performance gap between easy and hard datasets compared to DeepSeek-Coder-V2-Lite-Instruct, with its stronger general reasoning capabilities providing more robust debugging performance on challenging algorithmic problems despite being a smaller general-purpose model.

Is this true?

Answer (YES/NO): NO